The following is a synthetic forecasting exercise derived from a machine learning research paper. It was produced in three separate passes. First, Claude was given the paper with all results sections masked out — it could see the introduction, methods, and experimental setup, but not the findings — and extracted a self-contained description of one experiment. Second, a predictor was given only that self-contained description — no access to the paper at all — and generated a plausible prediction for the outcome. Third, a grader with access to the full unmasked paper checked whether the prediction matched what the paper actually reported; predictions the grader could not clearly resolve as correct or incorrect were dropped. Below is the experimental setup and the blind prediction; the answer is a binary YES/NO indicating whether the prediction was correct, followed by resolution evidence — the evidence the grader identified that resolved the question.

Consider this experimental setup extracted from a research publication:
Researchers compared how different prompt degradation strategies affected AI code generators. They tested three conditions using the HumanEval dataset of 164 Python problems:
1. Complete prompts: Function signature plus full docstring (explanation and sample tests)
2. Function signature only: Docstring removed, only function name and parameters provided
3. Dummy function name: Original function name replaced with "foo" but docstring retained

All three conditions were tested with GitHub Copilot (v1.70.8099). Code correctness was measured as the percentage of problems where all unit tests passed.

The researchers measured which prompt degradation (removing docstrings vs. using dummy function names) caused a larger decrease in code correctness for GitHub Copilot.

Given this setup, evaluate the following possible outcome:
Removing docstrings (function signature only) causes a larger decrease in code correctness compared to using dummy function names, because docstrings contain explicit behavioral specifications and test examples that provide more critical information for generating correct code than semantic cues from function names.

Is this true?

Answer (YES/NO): YES